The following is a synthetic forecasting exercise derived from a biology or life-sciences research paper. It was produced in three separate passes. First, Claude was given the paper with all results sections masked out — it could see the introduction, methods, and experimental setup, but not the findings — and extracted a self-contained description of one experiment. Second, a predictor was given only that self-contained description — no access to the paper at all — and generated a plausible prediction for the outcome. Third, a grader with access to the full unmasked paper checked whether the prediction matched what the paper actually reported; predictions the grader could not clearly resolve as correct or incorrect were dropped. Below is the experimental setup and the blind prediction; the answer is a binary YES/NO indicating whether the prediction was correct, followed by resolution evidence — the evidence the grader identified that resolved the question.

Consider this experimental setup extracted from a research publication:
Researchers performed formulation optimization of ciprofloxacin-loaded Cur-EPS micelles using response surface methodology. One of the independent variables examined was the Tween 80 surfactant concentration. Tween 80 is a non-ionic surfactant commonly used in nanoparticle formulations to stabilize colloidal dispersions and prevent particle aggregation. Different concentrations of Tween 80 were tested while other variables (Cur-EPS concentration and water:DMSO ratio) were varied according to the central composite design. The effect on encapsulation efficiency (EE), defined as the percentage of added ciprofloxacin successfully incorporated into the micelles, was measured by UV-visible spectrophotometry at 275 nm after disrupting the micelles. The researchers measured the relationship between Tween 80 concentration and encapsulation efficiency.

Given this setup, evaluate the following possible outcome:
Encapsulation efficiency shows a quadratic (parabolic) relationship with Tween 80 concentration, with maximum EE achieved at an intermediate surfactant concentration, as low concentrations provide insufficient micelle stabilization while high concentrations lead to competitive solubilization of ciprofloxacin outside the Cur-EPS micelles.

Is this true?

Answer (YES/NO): NO